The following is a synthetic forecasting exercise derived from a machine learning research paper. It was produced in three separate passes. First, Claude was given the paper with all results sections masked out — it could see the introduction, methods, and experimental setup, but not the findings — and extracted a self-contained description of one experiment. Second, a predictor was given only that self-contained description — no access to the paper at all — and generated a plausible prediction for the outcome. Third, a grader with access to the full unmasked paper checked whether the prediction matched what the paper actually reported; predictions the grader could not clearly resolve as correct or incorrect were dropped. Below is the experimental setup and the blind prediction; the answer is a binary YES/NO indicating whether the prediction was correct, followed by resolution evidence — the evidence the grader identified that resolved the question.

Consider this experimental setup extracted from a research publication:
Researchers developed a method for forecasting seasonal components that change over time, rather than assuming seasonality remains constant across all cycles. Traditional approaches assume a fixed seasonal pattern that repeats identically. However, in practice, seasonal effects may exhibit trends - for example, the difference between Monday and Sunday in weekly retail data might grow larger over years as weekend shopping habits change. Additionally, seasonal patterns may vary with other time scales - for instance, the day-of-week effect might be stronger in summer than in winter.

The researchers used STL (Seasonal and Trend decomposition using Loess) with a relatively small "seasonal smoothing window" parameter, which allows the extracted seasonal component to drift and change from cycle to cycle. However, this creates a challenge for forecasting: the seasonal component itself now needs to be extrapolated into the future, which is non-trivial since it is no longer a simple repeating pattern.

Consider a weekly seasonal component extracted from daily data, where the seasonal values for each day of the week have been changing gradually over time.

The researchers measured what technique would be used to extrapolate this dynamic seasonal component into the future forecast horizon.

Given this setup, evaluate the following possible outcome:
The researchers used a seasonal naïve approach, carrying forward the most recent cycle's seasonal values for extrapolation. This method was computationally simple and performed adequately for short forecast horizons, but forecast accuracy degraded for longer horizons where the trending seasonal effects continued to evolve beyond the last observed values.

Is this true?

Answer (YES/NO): NO